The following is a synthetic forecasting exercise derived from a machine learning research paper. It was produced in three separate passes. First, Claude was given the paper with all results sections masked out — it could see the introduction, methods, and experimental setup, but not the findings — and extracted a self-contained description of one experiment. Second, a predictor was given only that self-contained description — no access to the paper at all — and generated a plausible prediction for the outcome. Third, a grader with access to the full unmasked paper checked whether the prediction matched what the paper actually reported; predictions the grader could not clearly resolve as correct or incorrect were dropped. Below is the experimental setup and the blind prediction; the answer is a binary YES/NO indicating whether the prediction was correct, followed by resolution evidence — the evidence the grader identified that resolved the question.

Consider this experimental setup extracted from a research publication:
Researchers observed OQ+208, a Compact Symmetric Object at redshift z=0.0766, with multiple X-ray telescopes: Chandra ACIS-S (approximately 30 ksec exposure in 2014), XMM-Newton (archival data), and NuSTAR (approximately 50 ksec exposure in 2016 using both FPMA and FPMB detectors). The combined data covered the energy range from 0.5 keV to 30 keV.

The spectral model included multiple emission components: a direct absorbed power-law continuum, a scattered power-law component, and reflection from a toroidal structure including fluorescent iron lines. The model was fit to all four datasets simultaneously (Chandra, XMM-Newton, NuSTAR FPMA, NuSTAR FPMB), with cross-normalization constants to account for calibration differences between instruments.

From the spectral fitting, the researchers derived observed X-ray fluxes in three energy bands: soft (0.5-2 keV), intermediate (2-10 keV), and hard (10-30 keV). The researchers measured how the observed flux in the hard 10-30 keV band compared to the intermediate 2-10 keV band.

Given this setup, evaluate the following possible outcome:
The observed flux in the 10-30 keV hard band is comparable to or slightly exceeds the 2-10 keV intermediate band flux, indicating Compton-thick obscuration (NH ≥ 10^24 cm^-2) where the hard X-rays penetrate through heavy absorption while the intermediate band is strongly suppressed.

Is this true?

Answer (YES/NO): NO